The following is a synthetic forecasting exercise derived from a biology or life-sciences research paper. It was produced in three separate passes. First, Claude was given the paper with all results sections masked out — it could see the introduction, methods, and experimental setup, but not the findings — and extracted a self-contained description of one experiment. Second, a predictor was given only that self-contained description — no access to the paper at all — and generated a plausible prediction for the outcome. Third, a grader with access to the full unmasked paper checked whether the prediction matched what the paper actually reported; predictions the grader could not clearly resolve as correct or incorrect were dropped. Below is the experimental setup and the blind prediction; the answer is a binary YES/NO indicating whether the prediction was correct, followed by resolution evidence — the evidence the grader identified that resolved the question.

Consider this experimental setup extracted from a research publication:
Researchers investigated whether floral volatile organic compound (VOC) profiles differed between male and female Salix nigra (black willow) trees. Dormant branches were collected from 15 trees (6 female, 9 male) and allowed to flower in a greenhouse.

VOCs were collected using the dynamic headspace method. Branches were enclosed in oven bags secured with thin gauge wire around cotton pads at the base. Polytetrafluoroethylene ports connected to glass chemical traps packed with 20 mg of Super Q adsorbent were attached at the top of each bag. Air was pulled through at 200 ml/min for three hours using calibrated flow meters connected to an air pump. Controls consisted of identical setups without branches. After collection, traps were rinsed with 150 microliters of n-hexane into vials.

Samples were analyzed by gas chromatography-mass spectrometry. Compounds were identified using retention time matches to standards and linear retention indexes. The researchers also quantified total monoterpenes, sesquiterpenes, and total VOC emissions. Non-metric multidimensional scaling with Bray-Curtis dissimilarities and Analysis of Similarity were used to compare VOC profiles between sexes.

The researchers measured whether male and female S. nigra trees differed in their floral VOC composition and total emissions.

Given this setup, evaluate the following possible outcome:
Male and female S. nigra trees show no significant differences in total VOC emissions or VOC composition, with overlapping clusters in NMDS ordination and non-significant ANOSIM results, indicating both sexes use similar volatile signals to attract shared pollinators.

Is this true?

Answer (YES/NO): YES